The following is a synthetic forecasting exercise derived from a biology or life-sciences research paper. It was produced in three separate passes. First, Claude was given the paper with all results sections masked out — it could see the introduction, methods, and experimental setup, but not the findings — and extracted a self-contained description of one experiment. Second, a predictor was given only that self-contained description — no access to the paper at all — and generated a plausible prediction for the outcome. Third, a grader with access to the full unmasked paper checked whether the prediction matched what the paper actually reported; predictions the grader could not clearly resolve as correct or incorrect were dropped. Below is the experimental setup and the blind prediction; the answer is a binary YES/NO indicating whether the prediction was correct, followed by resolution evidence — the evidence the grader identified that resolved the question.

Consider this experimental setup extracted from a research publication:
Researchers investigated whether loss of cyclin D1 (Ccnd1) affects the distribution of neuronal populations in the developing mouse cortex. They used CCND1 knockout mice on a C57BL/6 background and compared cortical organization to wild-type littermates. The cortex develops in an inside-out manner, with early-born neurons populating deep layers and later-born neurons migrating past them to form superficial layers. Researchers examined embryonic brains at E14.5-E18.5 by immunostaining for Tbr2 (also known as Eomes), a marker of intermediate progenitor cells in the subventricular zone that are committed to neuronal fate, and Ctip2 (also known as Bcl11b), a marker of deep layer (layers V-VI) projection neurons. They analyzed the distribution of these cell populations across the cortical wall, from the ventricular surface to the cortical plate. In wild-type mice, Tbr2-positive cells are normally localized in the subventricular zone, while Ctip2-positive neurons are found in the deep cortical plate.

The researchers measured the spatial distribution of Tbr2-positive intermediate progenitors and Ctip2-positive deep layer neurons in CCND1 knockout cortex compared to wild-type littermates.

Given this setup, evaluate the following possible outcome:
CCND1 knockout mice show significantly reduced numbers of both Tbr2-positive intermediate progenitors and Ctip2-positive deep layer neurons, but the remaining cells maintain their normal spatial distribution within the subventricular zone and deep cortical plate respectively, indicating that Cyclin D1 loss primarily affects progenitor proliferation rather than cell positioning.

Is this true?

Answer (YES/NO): NO